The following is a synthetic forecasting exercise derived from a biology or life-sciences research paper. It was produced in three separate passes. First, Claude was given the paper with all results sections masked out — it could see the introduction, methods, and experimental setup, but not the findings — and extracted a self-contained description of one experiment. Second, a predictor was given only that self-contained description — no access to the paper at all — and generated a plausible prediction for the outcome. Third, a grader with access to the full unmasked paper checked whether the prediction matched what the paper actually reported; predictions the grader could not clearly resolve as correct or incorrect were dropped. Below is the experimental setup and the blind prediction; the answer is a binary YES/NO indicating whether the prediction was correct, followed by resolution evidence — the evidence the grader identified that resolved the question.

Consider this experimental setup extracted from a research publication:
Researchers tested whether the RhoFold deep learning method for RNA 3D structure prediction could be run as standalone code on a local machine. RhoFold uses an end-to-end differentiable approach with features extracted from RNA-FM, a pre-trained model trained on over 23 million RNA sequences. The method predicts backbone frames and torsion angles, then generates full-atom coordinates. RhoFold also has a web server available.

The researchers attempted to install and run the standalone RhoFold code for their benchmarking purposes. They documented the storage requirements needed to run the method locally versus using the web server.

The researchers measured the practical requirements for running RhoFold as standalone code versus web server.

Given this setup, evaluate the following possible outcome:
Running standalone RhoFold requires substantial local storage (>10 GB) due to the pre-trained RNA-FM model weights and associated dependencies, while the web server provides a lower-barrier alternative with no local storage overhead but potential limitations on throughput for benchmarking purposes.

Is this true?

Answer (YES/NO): NO